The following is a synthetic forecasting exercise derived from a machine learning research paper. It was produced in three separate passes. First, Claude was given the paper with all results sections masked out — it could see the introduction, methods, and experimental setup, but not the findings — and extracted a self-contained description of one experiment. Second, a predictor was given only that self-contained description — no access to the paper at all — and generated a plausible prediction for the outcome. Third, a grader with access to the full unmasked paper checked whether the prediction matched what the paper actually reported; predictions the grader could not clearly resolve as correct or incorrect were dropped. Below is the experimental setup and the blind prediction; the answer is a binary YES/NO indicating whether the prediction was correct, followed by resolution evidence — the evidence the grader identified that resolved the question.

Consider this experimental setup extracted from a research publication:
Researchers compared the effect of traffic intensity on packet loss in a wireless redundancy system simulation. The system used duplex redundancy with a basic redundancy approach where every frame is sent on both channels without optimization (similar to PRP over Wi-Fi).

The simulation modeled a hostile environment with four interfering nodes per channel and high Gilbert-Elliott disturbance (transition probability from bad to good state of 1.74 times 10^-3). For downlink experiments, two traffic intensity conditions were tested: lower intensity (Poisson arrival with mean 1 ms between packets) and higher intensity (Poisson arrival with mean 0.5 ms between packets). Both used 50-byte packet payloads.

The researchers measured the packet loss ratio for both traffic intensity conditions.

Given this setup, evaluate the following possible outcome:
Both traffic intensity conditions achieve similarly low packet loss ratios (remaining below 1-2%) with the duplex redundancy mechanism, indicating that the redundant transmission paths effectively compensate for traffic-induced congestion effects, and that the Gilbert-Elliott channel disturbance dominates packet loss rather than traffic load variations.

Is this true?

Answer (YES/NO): NO